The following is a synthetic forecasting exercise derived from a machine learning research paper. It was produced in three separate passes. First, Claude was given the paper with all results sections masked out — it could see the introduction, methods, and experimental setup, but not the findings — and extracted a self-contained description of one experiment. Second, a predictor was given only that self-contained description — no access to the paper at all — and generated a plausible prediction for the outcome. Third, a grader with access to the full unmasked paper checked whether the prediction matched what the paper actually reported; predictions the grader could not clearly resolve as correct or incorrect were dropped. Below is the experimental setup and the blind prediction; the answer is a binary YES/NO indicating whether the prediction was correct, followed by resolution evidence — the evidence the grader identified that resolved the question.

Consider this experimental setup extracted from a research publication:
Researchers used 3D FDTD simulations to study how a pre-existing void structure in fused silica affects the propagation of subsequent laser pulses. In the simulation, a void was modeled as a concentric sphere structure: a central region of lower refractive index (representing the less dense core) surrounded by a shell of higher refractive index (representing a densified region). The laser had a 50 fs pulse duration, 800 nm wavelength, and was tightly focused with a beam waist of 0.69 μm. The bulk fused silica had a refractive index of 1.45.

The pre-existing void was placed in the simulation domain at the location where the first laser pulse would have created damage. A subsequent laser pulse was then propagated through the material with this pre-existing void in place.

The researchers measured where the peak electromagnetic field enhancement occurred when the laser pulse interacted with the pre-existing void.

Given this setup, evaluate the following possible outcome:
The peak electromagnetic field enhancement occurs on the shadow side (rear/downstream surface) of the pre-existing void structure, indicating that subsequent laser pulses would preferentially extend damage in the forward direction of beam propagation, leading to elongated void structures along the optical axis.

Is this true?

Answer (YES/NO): YES